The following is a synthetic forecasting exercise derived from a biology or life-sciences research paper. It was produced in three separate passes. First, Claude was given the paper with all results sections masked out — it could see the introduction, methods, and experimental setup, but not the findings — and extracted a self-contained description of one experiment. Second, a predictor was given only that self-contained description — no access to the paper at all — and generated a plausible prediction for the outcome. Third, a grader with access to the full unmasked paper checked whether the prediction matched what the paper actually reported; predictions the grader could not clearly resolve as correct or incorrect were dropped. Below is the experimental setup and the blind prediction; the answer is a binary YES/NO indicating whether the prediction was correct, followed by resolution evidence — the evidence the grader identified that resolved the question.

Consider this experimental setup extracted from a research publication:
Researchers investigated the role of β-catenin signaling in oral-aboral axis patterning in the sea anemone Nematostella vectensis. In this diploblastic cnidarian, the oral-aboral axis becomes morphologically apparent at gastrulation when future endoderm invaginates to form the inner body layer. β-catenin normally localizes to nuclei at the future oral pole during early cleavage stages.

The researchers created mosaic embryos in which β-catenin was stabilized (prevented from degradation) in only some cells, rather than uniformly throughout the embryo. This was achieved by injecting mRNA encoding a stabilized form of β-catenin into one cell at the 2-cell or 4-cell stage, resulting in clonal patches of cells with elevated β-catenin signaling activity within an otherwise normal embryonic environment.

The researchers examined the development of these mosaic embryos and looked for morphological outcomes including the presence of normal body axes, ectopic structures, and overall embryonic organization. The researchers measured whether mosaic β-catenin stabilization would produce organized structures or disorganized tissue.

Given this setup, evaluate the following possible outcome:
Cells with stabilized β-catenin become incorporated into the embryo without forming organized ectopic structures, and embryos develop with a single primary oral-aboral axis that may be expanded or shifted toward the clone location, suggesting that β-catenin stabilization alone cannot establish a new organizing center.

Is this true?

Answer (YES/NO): NO